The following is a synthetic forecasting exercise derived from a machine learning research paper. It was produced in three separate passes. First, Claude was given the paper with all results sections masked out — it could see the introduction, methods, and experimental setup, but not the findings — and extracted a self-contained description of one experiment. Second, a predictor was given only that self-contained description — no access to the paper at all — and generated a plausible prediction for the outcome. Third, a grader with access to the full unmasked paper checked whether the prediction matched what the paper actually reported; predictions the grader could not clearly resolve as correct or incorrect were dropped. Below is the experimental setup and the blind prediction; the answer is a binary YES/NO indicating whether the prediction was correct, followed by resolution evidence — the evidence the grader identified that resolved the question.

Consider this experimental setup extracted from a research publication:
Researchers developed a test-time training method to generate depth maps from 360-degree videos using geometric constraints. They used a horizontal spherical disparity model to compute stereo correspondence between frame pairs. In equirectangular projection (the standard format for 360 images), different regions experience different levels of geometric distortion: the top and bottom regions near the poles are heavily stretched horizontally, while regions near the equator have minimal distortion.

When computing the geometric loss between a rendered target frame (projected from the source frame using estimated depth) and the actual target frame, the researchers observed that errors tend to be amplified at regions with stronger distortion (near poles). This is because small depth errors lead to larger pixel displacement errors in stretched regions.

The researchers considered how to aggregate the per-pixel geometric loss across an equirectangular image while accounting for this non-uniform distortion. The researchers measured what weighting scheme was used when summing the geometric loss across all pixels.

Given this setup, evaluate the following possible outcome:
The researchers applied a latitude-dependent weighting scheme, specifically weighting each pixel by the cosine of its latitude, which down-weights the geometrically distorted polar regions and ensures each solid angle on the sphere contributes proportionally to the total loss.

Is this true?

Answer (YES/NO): NO